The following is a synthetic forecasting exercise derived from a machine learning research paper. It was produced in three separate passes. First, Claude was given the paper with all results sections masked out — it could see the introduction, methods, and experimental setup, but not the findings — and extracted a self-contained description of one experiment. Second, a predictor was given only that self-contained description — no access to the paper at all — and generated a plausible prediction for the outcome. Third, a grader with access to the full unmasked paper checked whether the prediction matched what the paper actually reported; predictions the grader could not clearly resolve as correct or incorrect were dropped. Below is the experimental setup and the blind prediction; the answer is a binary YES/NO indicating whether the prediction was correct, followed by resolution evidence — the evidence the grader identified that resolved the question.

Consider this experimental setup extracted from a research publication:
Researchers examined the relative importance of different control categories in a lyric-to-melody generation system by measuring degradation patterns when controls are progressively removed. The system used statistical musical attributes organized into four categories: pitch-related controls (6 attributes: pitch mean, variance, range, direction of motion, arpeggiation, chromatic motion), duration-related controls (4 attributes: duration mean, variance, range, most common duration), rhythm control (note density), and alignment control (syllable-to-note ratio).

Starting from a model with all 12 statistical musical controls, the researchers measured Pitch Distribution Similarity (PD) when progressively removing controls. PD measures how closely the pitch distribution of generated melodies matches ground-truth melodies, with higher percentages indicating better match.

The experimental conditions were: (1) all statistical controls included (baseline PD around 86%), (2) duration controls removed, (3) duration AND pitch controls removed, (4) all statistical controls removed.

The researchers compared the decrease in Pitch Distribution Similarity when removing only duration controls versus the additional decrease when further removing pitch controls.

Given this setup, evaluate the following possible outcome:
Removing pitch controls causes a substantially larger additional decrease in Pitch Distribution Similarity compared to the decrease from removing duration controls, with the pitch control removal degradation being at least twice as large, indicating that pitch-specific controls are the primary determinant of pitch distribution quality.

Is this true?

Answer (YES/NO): YES